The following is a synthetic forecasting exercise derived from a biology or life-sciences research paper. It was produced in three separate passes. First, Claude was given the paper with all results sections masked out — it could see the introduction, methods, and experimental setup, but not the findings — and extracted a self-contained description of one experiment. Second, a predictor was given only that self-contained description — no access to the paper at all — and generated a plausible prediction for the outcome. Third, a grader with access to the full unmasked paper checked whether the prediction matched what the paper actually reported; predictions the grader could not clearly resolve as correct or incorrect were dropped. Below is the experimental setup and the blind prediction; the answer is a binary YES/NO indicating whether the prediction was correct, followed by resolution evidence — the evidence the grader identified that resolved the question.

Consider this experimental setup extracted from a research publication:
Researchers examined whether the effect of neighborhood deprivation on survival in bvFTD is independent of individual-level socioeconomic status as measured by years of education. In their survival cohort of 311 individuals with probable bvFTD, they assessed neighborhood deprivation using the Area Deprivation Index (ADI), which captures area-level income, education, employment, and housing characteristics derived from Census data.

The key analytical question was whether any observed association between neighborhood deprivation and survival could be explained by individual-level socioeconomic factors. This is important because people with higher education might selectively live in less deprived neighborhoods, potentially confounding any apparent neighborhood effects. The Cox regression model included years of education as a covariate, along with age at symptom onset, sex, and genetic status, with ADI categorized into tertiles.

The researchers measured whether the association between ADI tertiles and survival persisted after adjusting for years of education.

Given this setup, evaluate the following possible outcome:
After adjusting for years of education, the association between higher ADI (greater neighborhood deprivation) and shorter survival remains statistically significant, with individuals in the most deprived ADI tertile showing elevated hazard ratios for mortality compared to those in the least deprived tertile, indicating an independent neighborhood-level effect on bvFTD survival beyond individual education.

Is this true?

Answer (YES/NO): YES